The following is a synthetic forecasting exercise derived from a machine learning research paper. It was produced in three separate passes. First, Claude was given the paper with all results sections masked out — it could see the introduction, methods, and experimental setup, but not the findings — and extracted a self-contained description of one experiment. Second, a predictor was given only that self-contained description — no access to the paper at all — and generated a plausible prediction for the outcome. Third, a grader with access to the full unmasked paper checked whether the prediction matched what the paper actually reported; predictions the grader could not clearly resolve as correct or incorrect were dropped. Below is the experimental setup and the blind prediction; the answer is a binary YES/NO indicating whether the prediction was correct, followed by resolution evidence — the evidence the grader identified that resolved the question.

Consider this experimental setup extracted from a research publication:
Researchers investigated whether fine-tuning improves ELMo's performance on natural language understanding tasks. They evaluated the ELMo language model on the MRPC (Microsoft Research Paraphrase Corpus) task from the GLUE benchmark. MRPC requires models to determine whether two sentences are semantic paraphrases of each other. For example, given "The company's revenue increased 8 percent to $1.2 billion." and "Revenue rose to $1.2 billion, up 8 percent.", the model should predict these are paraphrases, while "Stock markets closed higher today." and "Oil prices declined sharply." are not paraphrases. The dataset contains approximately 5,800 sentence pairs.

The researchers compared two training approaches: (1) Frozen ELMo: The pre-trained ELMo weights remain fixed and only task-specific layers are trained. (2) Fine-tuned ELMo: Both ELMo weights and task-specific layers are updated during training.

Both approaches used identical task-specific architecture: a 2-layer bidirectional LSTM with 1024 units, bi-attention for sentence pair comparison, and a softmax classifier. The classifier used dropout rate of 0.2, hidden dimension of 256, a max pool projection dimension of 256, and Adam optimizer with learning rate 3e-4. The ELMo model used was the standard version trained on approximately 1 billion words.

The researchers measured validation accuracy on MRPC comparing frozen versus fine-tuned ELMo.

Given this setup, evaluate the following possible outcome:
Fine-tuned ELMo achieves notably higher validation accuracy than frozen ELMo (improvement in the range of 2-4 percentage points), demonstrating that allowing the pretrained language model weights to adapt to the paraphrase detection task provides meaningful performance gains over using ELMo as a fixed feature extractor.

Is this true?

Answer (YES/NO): NO